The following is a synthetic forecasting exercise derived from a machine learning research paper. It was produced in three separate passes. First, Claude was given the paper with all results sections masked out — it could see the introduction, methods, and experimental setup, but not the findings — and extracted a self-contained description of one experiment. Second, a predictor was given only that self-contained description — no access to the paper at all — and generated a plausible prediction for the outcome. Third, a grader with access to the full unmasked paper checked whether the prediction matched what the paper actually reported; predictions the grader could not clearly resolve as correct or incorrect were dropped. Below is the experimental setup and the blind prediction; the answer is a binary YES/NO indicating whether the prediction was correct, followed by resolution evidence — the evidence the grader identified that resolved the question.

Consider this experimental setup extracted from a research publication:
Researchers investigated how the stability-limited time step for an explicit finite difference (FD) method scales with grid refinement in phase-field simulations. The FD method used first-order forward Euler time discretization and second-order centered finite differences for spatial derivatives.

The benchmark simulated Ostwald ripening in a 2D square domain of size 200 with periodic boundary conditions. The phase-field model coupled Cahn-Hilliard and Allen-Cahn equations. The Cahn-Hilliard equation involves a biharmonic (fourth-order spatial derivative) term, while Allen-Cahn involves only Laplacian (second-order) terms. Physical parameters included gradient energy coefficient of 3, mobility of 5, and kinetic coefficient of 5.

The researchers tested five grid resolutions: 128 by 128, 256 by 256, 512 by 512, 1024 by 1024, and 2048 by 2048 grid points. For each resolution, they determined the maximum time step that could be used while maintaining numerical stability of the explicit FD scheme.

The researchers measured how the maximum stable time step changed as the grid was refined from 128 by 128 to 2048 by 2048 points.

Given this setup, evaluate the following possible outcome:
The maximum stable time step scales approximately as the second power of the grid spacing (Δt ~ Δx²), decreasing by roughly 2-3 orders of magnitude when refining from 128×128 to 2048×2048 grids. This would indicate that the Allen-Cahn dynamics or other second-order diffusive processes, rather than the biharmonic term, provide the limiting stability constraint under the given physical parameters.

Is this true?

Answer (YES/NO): NO